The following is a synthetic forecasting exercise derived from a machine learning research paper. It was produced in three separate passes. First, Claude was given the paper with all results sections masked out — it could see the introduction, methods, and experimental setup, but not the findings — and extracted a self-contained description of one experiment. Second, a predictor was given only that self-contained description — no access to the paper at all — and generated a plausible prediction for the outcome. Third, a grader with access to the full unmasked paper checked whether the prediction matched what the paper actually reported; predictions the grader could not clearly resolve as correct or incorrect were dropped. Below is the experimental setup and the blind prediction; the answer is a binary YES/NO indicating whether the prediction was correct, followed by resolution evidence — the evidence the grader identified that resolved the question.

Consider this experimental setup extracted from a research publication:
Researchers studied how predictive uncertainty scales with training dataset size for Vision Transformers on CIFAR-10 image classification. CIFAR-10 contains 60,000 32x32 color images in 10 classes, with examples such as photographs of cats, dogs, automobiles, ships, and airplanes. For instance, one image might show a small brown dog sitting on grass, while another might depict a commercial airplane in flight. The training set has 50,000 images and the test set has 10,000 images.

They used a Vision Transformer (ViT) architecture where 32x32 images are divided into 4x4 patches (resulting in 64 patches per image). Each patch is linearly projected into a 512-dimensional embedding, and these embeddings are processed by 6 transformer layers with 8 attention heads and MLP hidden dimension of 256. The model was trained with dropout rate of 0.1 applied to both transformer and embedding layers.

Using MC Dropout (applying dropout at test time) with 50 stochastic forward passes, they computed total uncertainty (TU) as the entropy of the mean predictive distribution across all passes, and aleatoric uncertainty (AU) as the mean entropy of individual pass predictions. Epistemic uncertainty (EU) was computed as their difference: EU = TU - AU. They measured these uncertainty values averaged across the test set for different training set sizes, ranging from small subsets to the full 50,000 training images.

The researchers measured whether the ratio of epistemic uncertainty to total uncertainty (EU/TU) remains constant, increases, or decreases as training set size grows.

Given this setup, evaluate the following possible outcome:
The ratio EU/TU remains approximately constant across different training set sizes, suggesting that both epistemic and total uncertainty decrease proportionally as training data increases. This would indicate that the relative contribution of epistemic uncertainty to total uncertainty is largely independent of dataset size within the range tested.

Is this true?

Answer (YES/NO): NO